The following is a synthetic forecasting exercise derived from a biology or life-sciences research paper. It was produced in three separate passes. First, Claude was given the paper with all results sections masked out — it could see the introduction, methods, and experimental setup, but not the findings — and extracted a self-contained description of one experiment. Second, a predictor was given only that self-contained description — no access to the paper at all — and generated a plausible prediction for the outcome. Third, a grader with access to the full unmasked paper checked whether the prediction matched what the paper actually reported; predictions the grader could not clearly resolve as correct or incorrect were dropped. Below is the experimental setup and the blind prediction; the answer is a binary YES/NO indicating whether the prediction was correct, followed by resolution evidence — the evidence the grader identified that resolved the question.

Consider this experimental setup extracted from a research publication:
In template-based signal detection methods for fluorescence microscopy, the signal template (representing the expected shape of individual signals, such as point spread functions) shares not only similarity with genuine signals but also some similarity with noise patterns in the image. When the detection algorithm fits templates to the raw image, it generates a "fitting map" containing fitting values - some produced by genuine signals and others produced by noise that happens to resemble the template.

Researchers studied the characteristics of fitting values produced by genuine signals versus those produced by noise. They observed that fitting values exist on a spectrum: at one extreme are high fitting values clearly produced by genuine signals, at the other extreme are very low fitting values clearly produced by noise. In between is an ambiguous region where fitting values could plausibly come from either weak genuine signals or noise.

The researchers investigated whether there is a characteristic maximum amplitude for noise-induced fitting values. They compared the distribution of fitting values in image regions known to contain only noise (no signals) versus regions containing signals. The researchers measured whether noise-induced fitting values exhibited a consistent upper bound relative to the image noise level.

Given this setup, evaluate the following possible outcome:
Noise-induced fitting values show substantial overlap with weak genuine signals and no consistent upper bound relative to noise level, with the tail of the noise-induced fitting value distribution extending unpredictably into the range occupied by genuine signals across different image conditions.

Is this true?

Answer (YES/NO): NO